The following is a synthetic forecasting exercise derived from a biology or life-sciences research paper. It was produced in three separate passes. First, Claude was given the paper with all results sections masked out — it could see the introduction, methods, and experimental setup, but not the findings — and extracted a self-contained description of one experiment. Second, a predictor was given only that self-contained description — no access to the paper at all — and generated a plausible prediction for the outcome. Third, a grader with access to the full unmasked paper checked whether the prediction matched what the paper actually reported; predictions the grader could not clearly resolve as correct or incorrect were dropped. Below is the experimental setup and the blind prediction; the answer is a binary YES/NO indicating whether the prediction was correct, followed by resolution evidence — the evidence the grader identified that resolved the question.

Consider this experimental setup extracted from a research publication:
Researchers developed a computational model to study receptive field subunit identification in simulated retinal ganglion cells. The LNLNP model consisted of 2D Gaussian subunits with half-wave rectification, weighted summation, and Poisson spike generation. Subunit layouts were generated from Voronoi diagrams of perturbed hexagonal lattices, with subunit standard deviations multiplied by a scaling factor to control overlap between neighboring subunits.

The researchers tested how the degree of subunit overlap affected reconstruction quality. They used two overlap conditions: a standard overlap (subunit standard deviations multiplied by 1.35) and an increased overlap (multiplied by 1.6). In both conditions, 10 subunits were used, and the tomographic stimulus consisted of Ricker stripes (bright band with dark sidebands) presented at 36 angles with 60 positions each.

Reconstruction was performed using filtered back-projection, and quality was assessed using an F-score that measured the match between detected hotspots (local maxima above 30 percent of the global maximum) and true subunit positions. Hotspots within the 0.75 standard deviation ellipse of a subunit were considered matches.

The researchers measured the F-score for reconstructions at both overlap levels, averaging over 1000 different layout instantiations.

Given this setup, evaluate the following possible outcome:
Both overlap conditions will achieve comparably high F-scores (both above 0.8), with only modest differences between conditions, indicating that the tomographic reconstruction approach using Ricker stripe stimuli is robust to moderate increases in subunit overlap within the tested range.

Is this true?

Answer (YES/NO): YES